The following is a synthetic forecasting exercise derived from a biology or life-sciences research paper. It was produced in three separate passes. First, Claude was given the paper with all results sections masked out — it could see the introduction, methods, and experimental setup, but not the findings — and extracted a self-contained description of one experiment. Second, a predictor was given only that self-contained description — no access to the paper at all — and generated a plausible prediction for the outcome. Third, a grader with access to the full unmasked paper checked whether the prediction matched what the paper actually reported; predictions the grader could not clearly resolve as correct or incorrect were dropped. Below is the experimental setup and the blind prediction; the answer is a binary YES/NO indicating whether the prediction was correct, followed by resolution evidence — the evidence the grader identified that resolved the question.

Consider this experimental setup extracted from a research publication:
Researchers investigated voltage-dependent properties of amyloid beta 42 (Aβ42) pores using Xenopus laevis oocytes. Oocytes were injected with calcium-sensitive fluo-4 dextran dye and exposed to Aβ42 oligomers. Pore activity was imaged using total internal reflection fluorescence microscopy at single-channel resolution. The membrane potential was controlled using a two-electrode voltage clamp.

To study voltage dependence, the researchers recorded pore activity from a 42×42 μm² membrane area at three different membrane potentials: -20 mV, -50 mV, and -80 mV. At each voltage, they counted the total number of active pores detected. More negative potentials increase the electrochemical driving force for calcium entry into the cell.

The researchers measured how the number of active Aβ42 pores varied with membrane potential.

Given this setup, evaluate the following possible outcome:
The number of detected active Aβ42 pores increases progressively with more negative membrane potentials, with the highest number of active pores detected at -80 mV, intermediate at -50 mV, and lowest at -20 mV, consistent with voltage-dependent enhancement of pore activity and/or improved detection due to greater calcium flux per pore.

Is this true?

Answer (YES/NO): YES